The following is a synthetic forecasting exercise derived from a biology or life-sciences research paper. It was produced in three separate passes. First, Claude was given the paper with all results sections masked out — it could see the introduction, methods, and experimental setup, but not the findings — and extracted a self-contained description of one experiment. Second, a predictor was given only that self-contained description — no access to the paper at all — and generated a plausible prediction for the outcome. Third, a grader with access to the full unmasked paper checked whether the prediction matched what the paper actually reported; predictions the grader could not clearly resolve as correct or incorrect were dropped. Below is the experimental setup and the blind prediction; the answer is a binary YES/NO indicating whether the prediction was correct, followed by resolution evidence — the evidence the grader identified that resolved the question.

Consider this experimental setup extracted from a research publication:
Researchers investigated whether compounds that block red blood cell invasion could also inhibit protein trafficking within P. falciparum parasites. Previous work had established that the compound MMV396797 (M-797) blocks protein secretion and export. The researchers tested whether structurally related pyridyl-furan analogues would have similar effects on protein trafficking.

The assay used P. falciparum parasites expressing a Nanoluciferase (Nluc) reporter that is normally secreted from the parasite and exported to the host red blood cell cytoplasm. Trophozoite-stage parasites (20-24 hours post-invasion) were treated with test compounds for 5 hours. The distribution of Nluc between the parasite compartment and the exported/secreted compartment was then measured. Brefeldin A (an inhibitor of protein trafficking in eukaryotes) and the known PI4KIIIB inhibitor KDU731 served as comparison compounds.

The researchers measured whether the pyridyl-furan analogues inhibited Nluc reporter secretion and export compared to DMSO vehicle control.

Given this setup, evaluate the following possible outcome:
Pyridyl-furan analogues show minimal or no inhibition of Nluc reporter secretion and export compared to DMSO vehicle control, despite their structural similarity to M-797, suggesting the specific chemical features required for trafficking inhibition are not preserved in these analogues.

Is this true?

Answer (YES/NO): NO